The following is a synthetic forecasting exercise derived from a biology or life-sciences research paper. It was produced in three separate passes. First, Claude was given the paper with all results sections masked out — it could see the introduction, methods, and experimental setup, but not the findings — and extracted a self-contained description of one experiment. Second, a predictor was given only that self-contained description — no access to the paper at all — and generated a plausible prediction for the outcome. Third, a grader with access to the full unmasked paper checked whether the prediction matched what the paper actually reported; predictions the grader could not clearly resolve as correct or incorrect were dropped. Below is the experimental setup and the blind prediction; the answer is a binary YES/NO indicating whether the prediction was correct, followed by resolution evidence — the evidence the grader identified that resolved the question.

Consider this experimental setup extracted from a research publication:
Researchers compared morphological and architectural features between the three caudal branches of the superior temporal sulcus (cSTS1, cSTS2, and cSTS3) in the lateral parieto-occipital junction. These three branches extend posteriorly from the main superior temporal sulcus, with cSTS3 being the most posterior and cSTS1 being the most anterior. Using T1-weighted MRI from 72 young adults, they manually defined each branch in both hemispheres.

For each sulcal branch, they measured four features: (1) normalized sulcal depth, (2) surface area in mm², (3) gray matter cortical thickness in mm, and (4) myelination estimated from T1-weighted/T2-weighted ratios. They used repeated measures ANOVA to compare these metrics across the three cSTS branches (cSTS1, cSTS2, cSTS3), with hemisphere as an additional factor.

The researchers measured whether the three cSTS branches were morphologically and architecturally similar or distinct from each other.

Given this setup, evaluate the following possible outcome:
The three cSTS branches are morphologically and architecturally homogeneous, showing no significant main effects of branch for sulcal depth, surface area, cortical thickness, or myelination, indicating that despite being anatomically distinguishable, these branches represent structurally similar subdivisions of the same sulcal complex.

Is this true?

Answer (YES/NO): NO